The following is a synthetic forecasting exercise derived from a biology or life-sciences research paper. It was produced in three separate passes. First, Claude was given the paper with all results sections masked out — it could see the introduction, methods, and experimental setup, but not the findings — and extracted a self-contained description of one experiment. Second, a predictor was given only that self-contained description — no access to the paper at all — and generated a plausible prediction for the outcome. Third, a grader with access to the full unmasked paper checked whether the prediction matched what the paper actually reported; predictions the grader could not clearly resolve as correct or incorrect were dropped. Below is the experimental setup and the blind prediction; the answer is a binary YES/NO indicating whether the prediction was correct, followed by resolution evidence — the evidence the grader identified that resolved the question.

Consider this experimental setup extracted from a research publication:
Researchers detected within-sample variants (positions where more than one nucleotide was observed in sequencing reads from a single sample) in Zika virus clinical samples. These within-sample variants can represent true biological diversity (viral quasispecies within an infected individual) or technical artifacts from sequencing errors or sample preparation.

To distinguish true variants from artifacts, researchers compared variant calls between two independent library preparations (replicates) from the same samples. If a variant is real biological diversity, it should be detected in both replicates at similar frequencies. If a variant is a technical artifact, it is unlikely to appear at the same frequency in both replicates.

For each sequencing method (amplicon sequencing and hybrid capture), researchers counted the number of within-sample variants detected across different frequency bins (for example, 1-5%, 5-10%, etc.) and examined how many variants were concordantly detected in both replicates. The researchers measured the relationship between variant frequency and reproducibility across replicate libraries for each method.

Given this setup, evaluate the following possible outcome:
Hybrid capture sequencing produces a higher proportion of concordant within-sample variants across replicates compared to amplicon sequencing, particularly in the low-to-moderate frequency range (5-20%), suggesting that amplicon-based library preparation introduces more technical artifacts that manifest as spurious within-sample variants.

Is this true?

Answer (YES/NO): NO